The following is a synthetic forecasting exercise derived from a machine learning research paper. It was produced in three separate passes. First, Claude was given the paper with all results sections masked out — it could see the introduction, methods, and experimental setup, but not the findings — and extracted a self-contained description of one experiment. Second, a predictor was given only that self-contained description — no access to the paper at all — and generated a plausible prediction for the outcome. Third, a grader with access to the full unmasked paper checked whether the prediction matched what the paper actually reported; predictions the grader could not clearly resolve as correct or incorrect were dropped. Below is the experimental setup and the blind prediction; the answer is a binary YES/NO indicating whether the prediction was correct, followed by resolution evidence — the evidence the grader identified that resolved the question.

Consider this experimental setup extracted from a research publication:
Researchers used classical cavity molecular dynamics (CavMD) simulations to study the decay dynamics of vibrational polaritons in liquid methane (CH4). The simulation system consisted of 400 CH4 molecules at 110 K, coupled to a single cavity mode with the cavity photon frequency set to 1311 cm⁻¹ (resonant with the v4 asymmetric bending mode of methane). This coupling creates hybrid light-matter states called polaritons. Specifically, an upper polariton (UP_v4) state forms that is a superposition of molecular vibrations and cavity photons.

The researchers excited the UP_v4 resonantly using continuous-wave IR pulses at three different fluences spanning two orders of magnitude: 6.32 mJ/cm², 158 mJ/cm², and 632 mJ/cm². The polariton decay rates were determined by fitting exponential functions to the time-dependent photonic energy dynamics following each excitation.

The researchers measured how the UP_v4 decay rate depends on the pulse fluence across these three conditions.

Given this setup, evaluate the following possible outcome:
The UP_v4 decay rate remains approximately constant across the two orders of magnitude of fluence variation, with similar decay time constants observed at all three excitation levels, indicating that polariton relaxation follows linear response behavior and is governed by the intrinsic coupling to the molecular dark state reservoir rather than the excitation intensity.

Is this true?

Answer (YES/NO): YES